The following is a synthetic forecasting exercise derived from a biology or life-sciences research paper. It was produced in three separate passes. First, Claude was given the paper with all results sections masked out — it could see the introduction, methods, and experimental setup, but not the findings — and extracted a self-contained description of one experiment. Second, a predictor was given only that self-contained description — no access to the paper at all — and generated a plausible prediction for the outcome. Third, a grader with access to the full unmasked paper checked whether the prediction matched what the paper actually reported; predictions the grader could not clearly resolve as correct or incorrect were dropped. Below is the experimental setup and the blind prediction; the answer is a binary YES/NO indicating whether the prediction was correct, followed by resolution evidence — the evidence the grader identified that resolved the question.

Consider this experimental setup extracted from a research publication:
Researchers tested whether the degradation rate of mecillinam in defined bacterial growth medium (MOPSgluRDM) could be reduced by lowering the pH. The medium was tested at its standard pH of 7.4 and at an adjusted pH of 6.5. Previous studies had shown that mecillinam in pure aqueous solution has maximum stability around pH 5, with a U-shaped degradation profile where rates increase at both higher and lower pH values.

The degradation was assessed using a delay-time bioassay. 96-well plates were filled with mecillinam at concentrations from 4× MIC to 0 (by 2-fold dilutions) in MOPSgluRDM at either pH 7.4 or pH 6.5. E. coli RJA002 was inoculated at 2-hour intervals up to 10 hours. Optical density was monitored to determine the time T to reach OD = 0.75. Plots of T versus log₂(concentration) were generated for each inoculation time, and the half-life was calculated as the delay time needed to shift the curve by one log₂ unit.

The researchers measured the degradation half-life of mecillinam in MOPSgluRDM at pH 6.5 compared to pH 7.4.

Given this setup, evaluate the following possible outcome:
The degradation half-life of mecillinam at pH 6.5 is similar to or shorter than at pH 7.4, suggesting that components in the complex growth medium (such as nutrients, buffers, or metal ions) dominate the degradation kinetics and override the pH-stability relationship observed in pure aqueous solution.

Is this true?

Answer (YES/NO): NO